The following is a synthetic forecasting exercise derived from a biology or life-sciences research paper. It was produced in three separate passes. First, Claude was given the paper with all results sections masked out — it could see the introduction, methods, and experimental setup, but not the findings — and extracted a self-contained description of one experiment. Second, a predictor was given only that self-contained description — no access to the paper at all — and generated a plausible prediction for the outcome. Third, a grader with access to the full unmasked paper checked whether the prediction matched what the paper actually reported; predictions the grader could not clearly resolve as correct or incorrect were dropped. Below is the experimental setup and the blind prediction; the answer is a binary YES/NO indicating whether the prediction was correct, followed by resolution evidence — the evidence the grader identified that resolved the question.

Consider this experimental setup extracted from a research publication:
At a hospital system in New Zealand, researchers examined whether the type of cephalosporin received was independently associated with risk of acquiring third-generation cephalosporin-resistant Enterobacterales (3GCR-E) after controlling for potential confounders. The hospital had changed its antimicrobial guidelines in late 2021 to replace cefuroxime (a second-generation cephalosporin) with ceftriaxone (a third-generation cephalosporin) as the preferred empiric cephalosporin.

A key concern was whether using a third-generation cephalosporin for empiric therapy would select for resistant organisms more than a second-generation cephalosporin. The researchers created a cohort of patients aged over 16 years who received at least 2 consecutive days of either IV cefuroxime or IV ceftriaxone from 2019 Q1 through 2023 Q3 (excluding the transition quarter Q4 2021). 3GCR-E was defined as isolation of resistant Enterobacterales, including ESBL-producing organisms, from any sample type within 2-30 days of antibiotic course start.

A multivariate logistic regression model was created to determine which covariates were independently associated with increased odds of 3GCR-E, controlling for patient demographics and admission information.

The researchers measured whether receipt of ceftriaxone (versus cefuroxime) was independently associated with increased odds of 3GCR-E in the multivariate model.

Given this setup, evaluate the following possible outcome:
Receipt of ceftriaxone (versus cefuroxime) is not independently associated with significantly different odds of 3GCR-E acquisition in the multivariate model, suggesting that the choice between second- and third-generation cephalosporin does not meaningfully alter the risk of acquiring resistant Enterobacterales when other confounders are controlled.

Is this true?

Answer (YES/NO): YES